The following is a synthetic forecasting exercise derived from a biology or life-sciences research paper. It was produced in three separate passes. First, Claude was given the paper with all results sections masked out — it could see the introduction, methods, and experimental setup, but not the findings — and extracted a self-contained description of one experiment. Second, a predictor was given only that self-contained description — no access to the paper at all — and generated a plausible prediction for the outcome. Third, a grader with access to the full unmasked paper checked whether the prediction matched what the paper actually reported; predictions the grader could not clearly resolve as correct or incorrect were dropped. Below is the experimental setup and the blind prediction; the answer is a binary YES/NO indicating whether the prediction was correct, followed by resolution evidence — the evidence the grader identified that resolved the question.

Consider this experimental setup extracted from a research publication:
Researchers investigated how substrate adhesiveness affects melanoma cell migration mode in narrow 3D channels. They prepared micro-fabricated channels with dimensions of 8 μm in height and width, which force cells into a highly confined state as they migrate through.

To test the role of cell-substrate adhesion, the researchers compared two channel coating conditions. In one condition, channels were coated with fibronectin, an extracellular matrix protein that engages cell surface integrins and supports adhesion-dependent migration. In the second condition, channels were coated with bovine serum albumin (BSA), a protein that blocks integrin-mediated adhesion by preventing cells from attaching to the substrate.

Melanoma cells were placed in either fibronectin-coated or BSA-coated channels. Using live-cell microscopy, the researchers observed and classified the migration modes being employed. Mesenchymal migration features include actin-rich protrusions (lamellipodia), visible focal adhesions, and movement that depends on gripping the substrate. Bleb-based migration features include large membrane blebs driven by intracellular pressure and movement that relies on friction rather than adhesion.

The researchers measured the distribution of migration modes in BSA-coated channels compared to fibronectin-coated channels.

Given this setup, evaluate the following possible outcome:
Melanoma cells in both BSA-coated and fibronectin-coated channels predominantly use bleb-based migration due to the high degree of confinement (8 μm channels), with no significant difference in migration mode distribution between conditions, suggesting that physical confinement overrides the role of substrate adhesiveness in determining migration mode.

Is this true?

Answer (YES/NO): NO